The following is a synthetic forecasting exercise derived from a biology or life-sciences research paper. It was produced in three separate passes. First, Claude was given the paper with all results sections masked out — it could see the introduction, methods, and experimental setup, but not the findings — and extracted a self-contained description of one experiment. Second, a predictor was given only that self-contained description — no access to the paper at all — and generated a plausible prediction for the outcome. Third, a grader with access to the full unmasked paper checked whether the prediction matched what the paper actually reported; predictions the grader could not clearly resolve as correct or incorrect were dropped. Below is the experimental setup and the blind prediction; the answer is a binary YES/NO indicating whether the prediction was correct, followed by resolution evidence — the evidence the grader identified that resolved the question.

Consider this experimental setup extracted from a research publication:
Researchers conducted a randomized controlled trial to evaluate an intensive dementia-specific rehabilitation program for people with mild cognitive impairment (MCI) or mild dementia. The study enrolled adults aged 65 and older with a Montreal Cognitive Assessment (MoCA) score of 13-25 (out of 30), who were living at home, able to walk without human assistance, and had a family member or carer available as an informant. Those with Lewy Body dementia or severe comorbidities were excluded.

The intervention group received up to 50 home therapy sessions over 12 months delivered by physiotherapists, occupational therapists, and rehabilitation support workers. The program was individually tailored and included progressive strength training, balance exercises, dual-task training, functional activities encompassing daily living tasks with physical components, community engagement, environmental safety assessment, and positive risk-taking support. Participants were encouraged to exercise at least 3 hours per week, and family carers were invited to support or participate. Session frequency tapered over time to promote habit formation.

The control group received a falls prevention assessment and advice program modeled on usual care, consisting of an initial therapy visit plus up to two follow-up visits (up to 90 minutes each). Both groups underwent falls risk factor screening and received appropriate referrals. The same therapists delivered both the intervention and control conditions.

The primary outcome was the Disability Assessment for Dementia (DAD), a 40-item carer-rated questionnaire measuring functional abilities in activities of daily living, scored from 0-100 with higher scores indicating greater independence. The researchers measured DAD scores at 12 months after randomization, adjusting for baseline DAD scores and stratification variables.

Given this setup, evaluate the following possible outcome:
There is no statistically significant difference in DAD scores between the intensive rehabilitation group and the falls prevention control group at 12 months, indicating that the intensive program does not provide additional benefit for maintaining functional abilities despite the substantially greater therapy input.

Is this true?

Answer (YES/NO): YES